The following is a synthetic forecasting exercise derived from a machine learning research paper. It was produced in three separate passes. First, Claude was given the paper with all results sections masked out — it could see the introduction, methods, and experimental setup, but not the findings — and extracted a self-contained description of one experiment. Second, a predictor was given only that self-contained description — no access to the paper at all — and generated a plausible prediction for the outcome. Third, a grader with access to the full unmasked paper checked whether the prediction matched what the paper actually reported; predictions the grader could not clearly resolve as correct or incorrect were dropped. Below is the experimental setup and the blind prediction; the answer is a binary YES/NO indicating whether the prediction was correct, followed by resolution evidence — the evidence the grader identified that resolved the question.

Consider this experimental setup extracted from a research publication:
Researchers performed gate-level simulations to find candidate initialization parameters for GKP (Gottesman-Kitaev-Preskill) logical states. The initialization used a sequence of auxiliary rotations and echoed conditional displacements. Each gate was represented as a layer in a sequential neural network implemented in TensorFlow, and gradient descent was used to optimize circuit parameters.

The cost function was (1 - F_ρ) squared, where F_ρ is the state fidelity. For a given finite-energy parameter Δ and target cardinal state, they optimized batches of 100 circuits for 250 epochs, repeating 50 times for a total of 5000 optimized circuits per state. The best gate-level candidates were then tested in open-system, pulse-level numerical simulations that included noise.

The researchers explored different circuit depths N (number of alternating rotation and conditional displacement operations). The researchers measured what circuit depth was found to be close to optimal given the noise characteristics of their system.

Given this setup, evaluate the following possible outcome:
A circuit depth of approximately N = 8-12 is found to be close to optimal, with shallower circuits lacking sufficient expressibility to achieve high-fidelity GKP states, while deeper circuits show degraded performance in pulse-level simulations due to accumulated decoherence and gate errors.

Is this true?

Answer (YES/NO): YES